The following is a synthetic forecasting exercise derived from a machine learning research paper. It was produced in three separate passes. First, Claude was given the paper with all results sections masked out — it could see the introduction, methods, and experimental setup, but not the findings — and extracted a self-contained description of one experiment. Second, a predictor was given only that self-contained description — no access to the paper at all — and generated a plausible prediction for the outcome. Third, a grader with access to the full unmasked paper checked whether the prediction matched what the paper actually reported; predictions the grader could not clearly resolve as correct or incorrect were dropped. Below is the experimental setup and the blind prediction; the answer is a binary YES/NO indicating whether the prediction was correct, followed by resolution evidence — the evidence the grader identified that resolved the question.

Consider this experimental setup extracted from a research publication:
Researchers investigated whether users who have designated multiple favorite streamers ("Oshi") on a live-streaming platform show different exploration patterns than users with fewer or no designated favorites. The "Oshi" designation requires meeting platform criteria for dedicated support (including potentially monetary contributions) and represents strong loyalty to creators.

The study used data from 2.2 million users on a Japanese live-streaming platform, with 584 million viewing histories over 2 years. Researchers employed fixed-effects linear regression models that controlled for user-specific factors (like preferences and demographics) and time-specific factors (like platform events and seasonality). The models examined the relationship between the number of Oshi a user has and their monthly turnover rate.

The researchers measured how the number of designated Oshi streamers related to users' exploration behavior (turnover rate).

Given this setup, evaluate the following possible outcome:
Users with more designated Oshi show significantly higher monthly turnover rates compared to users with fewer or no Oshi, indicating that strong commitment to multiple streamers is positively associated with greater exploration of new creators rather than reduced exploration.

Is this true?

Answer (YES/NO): NO